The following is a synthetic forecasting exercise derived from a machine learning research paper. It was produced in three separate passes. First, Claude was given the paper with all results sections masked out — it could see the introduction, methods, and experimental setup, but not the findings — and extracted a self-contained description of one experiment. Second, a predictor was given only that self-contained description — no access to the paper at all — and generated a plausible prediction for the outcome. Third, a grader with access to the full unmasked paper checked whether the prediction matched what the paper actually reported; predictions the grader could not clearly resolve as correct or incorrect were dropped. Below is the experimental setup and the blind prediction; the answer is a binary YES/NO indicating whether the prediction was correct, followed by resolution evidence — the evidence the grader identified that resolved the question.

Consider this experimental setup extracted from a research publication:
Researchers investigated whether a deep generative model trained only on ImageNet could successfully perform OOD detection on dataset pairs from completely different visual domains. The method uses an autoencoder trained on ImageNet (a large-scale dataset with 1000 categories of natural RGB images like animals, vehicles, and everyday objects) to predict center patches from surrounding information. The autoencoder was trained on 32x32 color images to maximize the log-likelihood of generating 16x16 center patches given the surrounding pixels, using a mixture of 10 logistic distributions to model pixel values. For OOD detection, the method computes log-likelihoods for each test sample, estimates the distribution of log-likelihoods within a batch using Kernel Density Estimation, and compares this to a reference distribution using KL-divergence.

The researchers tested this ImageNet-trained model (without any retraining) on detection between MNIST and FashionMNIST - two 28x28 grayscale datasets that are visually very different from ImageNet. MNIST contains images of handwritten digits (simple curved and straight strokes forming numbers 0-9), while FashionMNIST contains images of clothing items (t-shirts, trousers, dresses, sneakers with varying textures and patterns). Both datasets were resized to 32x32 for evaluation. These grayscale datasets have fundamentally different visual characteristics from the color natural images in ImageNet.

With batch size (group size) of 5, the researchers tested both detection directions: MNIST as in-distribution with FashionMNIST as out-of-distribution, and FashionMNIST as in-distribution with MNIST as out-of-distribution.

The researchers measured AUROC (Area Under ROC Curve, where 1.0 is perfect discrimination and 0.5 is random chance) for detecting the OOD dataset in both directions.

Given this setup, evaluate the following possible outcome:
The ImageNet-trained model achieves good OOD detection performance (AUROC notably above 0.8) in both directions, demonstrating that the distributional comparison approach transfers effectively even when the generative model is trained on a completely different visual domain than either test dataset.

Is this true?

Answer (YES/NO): YES